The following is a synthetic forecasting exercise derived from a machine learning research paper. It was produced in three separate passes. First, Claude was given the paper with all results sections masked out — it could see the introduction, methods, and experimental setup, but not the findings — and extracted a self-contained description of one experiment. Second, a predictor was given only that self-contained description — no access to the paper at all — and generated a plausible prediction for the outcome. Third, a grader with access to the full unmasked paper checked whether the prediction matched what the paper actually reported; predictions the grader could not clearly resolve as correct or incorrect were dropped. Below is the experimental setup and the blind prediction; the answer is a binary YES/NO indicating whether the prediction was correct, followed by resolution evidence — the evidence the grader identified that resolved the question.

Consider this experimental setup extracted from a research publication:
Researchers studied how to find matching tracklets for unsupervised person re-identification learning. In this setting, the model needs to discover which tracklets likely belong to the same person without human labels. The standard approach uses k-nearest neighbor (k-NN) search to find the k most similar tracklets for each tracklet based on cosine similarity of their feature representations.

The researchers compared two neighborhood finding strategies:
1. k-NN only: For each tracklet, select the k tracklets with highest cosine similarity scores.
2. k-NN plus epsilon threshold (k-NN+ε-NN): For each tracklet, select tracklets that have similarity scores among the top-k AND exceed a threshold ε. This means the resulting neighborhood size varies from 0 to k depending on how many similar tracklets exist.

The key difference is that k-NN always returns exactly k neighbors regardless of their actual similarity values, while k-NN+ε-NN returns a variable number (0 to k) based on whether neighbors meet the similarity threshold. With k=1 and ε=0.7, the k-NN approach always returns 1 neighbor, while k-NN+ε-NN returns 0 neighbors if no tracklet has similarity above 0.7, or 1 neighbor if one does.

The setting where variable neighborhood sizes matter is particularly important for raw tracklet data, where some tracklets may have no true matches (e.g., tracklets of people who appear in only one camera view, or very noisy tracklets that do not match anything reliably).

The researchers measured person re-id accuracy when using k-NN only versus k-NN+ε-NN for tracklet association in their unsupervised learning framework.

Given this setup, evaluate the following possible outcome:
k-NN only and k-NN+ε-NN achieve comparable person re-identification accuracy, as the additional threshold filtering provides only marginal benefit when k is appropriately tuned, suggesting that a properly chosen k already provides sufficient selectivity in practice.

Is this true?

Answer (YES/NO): NO